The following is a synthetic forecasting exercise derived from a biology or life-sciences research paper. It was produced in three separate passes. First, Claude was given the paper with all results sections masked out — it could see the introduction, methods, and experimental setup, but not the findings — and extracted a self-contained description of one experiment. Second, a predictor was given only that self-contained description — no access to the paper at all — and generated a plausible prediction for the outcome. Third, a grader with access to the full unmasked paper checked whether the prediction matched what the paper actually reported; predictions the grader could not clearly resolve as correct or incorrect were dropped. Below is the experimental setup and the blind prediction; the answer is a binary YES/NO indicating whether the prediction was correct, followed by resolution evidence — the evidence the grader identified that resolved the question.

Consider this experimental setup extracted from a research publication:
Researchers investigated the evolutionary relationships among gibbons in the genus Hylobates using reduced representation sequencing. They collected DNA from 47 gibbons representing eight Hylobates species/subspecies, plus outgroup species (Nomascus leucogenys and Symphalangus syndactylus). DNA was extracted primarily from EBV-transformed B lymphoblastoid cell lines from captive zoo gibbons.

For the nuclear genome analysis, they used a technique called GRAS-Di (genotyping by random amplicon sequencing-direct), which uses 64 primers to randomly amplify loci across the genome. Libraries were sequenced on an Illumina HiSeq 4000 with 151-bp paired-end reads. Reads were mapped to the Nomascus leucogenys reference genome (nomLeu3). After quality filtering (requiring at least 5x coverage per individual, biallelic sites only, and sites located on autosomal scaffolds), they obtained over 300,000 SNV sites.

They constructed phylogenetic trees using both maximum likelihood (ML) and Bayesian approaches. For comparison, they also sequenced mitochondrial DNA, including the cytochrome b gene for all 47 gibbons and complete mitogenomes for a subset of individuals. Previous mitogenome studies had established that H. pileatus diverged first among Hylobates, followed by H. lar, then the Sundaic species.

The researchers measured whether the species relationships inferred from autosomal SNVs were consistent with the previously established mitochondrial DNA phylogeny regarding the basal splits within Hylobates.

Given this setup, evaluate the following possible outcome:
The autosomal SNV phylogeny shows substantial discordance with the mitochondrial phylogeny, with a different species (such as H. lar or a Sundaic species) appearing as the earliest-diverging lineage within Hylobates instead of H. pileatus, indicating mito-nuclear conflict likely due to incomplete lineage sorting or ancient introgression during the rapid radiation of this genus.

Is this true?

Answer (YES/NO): NO